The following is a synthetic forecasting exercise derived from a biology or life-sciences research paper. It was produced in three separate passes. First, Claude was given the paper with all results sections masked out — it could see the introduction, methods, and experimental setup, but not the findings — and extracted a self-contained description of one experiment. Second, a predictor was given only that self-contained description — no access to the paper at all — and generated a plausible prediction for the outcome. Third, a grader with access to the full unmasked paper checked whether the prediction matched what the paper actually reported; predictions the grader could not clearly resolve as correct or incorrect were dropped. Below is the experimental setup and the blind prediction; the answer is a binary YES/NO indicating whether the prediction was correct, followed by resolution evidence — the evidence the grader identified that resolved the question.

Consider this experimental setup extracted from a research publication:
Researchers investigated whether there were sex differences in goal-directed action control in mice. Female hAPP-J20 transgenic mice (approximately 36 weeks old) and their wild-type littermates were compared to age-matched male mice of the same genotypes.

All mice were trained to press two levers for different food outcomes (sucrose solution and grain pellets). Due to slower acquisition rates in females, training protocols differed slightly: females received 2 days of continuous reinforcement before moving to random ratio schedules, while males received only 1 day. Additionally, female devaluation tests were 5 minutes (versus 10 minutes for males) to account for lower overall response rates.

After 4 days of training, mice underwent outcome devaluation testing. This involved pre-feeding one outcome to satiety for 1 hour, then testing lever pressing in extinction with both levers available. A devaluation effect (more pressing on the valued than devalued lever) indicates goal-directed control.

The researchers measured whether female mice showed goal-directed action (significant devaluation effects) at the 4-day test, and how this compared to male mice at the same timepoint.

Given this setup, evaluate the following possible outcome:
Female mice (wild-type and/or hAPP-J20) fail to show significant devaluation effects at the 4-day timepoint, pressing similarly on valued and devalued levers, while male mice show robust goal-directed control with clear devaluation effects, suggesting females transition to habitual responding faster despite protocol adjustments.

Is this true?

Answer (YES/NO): NO